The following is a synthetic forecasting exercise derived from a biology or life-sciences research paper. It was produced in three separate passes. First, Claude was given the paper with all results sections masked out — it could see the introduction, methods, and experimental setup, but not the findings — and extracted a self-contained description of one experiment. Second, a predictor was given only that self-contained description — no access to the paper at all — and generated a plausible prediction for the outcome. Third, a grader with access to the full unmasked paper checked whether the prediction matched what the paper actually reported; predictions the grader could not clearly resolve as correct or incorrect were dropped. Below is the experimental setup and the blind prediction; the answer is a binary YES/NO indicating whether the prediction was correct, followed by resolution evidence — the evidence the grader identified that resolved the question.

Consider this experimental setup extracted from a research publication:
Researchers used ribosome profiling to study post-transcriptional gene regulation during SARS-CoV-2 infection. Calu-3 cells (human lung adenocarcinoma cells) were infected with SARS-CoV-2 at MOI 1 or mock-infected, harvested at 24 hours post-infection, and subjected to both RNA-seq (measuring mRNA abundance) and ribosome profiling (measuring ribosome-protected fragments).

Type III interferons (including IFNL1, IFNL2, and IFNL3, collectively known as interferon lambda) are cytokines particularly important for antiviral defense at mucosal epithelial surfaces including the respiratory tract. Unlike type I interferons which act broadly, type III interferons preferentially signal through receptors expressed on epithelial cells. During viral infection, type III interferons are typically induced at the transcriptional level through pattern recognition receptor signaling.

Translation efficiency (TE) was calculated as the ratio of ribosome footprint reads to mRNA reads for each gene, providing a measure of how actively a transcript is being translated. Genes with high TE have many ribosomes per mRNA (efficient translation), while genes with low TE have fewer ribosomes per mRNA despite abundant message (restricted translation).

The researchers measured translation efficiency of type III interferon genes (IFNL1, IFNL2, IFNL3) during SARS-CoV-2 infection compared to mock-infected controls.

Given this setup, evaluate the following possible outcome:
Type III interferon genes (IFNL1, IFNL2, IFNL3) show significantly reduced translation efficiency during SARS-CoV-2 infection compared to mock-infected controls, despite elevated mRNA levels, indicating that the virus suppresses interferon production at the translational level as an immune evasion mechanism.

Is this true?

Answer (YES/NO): YES